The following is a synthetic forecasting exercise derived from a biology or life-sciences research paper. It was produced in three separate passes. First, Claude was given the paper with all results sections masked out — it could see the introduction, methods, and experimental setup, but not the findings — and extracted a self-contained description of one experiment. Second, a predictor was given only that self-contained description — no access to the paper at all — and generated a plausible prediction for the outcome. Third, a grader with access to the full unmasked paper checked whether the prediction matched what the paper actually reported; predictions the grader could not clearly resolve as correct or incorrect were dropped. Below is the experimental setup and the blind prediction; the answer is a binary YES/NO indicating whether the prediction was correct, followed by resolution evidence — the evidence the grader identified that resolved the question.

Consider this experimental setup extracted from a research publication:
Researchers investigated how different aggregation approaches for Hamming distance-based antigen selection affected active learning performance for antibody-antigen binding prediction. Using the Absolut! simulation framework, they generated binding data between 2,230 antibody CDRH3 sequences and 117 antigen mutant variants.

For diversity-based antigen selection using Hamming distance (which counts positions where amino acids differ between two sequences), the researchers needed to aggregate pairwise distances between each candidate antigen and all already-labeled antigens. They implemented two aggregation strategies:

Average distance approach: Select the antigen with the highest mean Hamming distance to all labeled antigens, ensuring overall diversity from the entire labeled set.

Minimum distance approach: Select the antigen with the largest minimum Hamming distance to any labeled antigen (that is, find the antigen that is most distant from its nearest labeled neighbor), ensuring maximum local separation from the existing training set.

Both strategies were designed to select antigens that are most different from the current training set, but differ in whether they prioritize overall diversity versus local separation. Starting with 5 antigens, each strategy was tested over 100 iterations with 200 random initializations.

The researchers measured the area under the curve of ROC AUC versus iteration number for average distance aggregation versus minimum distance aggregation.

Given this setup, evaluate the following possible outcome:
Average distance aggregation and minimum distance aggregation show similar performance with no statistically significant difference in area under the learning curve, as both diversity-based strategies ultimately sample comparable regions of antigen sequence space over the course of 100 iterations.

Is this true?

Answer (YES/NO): NO